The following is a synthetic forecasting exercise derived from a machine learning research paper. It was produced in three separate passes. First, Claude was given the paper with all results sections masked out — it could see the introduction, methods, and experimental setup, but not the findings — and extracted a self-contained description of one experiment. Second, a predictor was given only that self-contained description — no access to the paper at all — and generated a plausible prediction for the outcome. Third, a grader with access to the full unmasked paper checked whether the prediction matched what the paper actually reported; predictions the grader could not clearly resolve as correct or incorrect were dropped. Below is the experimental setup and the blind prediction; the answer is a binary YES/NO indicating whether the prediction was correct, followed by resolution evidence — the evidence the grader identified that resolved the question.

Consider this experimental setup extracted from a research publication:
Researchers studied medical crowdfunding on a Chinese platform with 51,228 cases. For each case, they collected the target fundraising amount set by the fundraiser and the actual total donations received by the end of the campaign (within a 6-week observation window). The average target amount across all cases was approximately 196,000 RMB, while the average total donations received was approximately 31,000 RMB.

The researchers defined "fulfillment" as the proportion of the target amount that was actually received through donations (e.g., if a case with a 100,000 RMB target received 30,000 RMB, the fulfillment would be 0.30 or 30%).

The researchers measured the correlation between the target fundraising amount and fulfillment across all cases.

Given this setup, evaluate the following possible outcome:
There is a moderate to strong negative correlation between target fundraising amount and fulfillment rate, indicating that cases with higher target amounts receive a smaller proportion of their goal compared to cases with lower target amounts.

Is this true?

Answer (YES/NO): NO